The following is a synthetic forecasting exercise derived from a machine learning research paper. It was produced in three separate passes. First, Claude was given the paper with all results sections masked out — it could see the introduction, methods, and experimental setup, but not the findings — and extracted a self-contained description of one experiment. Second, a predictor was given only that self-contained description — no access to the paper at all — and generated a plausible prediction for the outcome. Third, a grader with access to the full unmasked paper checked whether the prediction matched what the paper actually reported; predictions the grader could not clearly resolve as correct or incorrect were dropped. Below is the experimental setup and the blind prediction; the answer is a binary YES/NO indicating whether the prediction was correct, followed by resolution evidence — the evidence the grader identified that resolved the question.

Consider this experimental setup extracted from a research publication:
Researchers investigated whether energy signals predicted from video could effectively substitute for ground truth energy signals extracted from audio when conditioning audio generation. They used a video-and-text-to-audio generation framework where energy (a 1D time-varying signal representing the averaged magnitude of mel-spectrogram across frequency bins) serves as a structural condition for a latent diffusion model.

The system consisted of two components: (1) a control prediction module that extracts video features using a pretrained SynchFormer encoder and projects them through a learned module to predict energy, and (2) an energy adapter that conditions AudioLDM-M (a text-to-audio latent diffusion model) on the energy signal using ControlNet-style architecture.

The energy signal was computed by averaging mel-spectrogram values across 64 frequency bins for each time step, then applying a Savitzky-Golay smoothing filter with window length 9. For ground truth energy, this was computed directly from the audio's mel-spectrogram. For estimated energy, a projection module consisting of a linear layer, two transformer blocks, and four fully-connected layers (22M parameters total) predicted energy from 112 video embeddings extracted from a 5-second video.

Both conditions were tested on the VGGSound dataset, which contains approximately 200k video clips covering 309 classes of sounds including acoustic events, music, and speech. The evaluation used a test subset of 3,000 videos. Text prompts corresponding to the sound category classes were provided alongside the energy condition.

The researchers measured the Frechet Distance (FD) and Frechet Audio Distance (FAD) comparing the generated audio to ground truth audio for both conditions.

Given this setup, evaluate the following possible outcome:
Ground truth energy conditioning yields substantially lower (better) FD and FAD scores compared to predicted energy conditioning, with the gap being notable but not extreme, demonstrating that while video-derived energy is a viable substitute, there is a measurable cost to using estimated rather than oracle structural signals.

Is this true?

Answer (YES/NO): NO